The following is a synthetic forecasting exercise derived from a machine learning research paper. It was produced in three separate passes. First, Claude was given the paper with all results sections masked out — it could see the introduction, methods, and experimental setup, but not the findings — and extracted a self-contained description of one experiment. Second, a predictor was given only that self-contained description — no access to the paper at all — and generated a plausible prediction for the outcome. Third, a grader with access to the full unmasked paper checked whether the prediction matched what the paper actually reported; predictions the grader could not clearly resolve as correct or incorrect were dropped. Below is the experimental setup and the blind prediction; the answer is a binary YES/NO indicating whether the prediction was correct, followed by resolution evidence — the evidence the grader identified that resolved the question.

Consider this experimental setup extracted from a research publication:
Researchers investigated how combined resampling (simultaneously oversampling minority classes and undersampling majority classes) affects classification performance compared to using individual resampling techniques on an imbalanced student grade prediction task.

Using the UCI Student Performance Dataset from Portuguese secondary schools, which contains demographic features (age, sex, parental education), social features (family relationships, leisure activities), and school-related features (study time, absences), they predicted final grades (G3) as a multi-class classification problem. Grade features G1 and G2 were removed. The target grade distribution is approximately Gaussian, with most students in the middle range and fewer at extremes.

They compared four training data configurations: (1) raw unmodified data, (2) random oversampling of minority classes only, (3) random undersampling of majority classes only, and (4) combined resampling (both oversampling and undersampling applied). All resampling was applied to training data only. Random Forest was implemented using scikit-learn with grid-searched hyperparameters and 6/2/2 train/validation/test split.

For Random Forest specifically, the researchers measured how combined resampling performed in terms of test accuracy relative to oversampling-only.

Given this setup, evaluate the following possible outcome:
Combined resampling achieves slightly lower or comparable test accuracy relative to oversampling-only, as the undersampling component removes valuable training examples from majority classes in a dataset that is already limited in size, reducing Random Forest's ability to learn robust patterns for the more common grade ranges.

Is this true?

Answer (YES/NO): YES